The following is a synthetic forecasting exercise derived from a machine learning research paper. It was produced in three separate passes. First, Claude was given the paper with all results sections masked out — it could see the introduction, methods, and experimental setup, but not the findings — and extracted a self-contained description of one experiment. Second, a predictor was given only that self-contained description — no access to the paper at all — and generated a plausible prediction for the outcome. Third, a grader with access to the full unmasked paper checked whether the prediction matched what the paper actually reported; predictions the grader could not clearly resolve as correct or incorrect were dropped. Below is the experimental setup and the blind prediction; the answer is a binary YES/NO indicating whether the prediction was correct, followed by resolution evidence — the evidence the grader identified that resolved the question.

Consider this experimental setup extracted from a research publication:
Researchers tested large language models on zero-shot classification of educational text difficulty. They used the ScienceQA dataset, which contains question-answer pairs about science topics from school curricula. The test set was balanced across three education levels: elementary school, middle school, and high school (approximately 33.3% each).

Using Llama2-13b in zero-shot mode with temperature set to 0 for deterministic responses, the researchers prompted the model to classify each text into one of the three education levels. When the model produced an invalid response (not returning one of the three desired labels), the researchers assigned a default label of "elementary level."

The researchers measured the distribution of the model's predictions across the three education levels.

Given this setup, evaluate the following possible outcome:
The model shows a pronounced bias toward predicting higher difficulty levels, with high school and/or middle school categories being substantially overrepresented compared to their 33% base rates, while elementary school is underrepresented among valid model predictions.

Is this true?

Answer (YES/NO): NO